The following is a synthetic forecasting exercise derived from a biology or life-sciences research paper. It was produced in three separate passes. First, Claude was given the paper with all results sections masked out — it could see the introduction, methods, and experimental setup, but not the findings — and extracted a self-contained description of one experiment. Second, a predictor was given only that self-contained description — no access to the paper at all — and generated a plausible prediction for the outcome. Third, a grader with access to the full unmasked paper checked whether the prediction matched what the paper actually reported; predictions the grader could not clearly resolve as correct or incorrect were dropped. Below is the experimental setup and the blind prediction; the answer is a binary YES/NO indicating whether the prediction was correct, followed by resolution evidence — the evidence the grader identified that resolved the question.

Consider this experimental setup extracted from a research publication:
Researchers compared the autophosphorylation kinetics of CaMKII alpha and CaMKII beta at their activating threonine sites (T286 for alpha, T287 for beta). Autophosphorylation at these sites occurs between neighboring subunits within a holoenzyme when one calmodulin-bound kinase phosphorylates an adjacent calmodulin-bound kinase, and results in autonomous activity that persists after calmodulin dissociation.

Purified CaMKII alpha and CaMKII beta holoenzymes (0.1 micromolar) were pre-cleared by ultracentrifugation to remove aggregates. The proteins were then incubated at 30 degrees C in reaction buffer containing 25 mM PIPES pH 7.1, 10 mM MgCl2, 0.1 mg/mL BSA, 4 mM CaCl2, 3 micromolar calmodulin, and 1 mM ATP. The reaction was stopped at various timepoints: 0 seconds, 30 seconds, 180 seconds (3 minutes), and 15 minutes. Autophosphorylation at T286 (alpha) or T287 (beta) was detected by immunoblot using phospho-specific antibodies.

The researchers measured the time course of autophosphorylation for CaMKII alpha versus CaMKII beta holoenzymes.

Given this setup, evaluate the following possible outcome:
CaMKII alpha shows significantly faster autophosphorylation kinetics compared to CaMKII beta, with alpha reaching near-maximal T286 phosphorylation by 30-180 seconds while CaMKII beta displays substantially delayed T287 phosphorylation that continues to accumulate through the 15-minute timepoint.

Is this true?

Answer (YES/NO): NO